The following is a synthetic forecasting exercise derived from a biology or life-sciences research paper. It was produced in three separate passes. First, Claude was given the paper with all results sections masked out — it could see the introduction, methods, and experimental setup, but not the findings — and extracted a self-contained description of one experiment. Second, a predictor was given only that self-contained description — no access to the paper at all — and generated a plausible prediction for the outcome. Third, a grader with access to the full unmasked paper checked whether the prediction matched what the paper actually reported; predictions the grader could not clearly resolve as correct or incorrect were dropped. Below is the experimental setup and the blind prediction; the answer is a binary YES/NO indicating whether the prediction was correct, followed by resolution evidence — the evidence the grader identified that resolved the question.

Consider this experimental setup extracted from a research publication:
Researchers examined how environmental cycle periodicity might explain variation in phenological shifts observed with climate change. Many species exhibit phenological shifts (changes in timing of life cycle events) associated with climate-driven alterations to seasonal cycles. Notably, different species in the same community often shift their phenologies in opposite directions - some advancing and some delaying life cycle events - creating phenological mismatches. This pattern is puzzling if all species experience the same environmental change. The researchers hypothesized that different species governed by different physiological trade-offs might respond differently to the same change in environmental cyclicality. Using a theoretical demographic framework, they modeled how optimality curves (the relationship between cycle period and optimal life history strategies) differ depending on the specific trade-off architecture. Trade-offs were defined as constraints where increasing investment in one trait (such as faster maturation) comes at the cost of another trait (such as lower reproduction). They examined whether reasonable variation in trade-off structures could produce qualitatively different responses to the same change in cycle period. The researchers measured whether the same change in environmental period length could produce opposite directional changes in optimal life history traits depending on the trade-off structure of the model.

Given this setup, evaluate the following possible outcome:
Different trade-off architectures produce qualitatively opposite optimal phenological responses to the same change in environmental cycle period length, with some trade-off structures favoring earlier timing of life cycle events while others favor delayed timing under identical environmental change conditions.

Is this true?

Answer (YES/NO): YES